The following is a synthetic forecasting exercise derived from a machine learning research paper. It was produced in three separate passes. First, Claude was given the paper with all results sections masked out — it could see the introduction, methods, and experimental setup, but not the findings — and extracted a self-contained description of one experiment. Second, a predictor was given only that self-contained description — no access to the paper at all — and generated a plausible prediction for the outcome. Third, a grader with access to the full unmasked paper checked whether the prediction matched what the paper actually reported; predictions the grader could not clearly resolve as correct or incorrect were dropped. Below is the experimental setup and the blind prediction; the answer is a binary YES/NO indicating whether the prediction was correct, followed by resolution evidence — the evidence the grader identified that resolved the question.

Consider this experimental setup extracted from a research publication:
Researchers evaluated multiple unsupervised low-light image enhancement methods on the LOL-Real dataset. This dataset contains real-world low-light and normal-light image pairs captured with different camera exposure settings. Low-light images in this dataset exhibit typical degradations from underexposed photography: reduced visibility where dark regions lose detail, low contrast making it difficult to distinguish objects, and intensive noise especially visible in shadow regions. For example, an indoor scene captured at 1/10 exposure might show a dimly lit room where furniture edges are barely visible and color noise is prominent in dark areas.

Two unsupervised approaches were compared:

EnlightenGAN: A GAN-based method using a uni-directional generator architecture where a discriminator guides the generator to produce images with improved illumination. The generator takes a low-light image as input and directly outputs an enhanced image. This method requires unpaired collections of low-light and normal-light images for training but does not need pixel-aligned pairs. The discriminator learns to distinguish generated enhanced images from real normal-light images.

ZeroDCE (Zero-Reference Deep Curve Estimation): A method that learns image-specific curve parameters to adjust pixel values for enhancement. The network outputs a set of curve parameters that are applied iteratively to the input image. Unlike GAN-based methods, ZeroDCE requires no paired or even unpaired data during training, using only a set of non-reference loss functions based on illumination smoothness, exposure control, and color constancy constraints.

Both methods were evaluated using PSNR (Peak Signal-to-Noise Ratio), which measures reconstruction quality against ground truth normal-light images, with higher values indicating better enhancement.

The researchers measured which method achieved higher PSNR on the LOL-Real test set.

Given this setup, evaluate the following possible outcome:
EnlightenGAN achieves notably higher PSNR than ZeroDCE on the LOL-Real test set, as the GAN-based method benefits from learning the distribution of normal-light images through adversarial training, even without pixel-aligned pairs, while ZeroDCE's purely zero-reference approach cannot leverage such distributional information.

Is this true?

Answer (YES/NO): NO